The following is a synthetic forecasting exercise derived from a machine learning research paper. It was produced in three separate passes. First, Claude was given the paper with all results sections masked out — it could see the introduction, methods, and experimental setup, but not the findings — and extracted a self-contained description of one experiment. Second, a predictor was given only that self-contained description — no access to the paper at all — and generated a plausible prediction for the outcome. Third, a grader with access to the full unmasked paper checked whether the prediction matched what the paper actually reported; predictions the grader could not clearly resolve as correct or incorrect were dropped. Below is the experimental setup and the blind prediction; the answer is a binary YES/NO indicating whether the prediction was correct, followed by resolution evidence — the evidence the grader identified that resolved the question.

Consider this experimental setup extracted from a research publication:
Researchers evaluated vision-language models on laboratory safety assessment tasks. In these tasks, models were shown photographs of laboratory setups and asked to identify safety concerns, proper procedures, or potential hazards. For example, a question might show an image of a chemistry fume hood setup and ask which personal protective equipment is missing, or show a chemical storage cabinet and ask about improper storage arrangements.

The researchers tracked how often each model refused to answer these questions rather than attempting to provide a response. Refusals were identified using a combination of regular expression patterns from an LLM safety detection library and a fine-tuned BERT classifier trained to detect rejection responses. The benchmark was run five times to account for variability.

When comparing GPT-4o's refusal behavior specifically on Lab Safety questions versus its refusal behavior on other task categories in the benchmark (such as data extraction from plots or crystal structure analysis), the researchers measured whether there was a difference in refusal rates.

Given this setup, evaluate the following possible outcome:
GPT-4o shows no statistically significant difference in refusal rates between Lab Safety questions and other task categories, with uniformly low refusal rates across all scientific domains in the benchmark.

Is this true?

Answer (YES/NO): NO